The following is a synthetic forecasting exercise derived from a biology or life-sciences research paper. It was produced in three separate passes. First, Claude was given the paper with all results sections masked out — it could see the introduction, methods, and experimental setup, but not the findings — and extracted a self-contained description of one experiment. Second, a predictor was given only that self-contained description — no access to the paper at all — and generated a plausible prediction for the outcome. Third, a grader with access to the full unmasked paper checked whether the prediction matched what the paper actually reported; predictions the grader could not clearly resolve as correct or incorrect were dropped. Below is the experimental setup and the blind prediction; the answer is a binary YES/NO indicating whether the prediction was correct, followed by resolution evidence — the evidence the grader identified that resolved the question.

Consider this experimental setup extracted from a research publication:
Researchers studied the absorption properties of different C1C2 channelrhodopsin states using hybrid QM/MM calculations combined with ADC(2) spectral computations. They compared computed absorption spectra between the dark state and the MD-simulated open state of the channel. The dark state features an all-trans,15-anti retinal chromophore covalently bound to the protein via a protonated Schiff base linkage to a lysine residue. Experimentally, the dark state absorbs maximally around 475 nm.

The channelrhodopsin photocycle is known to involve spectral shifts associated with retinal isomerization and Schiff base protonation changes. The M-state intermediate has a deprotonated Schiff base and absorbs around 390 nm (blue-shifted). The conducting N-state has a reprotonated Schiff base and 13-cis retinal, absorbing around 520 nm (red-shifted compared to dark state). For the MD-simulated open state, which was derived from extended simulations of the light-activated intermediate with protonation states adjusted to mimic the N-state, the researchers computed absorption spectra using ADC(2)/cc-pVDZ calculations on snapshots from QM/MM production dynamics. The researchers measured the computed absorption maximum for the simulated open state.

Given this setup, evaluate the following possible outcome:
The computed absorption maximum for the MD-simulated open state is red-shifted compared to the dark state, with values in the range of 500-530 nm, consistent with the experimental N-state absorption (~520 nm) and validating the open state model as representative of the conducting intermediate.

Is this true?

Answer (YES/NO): YES